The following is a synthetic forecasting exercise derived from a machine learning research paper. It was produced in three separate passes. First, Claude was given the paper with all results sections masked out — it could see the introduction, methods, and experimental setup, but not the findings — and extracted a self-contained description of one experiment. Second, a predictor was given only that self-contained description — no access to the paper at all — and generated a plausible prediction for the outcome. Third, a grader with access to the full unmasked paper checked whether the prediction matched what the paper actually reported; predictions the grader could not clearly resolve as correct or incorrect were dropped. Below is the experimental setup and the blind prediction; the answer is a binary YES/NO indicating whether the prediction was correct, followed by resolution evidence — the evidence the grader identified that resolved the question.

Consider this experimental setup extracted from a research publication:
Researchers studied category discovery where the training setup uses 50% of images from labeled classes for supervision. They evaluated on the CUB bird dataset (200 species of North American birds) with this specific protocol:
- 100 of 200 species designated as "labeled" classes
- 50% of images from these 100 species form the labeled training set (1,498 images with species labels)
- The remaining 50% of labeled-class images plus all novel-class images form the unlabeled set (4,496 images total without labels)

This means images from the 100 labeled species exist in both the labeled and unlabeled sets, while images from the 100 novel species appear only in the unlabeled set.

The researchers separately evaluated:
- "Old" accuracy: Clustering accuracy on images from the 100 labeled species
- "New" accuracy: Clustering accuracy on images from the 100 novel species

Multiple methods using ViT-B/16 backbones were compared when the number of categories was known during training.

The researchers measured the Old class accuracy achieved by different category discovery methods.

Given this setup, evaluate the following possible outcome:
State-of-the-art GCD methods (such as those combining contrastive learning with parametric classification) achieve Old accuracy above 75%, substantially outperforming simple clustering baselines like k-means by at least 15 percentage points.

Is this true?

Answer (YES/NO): NO